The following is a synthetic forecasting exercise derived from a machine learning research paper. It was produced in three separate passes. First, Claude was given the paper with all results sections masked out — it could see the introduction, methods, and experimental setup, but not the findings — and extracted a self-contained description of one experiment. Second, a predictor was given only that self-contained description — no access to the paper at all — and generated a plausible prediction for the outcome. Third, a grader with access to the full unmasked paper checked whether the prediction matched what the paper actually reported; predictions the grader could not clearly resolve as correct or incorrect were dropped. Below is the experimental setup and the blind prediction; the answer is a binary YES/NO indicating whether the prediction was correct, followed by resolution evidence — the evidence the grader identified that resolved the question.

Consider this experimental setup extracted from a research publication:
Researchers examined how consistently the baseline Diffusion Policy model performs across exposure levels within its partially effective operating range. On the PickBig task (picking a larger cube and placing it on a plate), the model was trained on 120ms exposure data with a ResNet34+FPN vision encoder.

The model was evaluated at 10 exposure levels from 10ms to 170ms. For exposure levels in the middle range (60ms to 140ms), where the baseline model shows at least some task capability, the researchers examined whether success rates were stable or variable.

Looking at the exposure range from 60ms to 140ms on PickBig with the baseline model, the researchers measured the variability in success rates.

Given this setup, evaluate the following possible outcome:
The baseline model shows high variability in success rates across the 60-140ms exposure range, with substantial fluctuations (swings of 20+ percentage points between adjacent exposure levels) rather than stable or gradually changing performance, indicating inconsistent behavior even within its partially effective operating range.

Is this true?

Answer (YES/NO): YES